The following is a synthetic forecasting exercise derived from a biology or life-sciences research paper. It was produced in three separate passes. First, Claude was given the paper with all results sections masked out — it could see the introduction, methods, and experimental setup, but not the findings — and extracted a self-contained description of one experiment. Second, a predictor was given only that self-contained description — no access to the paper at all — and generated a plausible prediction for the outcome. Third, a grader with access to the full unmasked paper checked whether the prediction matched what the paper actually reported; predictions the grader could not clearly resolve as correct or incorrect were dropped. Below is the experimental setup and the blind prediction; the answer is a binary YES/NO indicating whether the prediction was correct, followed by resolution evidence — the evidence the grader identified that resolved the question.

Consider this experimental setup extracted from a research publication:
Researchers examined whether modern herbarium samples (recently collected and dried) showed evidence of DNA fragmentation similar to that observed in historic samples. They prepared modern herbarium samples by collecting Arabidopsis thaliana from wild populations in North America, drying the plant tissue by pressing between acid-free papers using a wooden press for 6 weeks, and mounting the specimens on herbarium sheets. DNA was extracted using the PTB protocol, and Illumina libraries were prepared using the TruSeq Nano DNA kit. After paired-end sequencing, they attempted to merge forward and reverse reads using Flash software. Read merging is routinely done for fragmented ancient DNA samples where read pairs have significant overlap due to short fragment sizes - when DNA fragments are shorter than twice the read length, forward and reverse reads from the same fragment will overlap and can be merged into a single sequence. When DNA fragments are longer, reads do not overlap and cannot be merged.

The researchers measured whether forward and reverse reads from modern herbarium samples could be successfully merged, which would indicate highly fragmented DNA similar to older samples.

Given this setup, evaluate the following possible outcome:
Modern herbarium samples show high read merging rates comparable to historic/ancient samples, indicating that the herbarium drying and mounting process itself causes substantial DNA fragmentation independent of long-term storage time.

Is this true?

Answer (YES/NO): NO